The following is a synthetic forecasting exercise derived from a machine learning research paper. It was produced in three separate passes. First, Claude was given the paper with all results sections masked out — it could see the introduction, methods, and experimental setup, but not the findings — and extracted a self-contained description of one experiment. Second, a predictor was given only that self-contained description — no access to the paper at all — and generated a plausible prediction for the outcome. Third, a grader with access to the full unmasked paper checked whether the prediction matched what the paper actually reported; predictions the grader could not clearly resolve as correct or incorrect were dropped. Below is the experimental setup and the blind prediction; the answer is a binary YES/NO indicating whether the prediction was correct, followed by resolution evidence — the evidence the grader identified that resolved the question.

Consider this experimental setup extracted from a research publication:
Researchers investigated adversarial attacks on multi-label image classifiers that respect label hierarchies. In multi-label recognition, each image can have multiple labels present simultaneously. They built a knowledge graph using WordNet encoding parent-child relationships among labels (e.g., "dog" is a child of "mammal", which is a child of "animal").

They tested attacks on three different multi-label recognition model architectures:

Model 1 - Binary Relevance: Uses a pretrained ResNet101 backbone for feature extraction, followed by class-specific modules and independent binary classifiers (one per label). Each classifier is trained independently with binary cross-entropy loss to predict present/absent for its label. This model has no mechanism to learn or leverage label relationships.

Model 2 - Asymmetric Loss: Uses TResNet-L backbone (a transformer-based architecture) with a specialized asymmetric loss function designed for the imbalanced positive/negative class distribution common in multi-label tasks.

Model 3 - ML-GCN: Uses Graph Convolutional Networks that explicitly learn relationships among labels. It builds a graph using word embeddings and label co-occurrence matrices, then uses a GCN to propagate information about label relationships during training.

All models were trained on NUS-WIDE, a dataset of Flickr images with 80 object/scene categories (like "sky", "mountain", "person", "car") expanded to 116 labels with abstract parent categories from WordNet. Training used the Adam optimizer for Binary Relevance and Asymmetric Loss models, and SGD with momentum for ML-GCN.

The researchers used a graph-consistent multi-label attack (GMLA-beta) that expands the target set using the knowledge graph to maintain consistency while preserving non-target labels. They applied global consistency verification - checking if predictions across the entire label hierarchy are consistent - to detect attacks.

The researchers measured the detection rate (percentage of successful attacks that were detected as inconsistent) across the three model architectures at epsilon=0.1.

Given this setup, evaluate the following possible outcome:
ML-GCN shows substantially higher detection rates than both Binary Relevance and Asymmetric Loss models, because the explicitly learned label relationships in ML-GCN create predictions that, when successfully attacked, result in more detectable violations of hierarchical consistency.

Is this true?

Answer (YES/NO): NO